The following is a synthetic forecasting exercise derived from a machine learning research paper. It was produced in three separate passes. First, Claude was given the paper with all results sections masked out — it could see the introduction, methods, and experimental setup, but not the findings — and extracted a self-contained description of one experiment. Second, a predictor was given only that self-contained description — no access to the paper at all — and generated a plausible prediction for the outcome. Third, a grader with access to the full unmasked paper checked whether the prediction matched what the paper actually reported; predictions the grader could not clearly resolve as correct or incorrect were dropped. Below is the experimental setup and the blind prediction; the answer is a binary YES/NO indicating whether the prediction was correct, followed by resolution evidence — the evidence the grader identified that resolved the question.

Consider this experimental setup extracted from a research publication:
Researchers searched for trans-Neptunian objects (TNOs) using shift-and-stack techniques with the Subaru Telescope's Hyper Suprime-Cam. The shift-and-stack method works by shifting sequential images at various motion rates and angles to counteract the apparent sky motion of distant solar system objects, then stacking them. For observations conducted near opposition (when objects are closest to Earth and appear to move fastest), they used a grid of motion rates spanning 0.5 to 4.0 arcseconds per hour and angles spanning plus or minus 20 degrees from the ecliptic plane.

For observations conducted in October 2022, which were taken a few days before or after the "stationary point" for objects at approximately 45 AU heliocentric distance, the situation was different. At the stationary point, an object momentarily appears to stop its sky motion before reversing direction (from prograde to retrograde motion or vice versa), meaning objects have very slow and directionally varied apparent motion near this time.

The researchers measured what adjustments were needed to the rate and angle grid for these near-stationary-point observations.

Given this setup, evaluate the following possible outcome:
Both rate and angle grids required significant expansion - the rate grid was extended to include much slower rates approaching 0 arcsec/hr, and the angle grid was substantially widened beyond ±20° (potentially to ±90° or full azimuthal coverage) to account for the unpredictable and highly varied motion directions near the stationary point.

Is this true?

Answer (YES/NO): NO